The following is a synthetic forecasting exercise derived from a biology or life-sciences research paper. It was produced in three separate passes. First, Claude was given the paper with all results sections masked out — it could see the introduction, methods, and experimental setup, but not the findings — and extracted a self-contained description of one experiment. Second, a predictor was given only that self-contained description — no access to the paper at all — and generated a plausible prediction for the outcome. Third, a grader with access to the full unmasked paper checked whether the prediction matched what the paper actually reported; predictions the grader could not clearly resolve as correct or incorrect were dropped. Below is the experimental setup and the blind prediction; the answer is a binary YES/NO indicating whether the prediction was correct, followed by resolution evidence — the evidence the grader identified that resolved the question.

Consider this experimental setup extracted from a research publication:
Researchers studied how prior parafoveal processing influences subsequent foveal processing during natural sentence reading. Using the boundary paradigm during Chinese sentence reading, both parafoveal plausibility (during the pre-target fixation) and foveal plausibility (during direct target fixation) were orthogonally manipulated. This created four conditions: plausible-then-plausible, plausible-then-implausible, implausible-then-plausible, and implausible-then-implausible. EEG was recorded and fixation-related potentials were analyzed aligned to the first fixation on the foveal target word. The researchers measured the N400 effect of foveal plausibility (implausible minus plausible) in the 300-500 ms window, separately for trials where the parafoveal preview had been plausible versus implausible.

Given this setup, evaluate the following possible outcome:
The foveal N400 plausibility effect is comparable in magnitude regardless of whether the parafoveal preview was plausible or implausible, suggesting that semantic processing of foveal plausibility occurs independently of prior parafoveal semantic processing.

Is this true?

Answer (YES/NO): NO